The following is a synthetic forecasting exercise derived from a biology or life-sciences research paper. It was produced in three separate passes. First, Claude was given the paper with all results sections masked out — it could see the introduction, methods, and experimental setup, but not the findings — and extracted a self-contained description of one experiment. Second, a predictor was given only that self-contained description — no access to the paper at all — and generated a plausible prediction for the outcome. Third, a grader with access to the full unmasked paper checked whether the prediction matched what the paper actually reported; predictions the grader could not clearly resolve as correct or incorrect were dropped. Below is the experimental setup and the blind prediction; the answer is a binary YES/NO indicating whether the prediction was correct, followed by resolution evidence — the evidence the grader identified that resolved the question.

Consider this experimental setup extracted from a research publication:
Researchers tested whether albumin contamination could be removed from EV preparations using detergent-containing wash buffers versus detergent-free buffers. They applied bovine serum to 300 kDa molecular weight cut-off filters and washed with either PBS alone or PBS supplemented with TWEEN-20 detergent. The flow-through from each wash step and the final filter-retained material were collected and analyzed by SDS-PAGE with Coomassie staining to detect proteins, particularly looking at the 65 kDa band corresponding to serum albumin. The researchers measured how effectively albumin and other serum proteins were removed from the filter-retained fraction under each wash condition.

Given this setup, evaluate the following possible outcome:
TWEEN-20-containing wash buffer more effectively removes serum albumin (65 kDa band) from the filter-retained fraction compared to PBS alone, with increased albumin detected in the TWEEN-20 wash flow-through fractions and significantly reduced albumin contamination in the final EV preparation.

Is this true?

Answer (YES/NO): YES